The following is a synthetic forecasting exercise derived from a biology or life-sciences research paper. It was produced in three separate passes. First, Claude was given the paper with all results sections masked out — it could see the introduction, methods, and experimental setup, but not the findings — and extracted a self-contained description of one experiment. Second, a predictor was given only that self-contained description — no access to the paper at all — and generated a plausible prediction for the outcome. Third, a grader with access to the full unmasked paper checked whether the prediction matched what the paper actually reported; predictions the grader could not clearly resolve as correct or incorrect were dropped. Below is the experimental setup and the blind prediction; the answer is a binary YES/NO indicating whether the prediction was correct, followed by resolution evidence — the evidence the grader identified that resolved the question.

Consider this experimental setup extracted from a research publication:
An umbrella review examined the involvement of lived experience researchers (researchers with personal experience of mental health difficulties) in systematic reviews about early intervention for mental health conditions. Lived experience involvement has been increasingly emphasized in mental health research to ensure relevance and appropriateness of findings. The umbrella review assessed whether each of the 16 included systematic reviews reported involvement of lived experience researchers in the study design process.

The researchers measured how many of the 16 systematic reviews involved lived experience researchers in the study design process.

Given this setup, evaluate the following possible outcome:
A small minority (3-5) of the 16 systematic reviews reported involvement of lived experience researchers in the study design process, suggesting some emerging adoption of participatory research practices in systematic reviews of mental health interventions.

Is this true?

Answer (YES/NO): YES